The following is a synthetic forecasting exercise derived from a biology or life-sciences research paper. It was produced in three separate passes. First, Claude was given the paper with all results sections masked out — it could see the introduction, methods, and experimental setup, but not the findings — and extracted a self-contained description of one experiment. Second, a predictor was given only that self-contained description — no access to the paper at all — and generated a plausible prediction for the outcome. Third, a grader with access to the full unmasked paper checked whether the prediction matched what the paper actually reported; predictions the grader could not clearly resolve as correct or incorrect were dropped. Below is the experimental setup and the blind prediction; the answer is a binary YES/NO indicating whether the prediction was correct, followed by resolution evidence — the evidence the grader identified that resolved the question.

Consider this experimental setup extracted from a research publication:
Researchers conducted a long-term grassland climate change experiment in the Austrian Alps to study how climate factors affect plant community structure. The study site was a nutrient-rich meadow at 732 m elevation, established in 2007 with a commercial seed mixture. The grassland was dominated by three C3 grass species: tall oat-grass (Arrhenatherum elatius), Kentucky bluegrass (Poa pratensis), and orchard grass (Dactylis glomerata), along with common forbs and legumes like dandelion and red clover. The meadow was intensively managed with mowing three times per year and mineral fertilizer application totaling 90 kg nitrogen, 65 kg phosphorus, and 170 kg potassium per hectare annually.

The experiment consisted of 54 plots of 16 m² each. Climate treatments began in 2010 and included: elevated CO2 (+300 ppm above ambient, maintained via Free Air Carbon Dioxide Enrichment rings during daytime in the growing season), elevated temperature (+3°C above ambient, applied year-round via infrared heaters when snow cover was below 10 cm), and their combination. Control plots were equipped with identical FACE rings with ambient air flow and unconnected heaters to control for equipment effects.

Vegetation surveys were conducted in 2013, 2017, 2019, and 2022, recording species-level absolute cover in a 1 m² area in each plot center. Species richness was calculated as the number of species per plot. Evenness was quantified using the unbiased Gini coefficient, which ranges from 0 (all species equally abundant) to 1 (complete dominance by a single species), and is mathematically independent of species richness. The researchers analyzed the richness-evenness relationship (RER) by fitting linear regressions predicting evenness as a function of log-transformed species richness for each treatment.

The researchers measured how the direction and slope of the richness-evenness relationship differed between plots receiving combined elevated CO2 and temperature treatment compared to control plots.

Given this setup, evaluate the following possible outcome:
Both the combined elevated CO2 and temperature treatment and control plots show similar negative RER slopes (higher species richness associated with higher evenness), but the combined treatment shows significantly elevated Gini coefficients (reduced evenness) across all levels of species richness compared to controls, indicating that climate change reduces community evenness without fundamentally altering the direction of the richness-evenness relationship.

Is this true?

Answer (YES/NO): NO